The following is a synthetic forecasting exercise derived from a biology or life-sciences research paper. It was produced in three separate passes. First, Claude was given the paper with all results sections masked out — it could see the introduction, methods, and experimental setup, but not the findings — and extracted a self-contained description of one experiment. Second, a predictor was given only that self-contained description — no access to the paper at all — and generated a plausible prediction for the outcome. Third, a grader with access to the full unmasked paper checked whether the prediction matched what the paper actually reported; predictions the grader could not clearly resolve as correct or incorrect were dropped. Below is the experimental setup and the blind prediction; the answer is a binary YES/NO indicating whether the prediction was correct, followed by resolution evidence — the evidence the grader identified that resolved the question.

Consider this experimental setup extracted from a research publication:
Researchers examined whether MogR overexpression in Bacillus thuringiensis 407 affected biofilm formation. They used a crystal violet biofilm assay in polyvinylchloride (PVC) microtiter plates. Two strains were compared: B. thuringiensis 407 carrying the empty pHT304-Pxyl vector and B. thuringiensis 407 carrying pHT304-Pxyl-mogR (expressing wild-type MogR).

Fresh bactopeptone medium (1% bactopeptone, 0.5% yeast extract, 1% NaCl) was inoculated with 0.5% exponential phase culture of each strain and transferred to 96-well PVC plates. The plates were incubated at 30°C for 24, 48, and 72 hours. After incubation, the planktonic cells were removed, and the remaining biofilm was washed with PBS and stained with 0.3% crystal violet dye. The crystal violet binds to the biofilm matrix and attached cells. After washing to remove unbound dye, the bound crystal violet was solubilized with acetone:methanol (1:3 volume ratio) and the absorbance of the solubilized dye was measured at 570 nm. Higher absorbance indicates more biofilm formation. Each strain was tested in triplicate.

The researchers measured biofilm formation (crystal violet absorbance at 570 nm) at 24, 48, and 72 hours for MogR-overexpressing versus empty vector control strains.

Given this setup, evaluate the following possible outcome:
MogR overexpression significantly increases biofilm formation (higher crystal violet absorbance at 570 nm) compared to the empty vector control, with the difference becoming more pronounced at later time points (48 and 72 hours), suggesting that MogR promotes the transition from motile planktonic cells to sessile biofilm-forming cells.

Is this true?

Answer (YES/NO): NO